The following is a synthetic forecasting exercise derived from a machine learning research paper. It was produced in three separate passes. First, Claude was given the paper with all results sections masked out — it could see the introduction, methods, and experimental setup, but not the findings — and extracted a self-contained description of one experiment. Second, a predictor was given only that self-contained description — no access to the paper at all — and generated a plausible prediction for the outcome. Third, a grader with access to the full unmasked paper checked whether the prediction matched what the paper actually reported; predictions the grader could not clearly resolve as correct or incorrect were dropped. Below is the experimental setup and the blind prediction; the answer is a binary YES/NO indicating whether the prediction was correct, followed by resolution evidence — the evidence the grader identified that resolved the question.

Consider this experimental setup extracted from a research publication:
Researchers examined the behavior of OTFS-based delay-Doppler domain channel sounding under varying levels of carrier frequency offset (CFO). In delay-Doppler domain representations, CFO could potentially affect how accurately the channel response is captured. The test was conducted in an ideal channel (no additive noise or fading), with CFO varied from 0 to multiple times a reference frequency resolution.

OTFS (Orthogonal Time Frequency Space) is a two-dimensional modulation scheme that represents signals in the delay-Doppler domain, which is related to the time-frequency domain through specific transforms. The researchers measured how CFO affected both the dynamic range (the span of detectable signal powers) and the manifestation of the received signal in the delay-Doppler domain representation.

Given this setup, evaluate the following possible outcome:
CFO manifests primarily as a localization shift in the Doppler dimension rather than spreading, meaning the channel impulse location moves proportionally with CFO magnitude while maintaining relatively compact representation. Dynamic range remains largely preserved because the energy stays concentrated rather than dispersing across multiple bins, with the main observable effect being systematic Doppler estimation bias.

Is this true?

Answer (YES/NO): YES